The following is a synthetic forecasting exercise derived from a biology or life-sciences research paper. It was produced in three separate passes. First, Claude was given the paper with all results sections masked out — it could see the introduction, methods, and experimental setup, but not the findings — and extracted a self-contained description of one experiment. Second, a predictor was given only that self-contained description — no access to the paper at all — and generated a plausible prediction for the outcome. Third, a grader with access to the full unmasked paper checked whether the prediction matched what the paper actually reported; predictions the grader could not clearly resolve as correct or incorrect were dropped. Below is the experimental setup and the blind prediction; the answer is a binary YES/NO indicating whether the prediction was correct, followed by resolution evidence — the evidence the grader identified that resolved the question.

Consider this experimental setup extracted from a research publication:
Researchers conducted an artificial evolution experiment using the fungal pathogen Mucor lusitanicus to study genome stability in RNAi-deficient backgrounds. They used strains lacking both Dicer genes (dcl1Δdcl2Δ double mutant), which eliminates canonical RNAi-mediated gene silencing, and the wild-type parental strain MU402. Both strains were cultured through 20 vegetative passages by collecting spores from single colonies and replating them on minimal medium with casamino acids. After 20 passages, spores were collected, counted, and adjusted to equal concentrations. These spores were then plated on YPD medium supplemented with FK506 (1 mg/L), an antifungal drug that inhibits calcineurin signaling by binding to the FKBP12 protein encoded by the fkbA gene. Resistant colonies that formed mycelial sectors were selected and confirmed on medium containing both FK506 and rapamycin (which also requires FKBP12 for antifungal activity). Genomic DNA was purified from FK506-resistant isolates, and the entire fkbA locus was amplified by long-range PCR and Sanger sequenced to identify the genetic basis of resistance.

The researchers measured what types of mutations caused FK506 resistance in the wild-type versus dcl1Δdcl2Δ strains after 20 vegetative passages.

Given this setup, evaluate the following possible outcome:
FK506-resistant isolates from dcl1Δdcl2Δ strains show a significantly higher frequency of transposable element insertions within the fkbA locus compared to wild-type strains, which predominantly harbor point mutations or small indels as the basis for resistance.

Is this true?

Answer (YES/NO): YES